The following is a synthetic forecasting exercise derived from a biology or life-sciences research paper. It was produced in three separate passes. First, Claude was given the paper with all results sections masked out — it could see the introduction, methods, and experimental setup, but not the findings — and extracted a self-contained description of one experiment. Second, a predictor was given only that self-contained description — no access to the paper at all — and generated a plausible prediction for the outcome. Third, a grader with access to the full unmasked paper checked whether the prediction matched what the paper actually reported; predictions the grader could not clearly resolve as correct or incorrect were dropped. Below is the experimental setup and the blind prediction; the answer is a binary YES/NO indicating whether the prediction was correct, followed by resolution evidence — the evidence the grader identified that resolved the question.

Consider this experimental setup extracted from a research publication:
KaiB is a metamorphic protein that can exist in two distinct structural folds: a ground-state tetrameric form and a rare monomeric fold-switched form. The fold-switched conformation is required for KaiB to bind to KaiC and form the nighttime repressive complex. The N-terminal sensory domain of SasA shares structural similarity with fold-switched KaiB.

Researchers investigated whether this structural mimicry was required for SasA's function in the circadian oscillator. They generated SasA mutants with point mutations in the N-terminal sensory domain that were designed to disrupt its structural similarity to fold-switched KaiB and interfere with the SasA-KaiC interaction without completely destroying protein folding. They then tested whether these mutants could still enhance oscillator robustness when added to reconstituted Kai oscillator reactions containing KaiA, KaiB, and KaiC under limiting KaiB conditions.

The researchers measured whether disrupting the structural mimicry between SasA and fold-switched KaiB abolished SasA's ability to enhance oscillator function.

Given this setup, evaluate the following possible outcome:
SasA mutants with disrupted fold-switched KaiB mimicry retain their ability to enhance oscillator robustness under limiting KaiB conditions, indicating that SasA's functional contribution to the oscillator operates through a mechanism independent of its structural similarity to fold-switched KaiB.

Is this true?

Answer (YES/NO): NO